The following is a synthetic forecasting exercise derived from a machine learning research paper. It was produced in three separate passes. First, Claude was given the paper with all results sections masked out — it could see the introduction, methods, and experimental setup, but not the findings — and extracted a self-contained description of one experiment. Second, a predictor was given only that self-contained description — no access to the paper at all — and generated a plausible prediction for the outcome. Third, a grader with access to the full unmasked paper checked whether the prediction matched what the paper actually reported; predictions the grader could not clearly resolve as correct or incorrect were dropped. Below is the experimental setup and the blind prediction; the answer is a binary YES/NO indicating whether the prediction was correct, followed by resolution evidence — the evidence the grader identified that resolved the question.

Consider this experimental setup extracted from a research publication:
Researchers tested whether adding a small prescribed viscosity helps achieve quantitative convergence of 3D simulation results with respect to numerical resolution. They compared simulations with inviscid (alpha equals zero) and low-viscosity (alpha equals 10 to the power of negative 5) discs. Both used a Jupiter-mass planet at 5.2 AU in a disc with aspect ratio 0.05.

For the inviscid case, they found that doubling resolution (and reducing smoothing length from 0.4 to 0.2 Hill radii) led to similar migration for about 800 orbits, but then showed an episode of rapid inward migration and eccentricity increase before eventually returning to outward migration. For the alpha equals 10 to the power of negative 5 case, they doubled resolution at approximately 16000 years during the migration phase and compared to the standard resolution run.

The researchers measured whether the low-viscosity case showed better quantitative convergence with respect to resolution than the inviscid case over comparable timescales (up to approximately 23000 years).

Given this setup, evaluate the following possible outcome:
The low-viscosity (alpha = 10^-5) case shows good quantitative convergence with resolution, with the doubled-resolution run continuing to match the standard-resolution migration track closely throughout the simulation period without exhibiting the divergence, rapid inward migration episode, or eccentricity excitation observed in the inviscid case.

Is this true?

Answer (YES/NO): YES